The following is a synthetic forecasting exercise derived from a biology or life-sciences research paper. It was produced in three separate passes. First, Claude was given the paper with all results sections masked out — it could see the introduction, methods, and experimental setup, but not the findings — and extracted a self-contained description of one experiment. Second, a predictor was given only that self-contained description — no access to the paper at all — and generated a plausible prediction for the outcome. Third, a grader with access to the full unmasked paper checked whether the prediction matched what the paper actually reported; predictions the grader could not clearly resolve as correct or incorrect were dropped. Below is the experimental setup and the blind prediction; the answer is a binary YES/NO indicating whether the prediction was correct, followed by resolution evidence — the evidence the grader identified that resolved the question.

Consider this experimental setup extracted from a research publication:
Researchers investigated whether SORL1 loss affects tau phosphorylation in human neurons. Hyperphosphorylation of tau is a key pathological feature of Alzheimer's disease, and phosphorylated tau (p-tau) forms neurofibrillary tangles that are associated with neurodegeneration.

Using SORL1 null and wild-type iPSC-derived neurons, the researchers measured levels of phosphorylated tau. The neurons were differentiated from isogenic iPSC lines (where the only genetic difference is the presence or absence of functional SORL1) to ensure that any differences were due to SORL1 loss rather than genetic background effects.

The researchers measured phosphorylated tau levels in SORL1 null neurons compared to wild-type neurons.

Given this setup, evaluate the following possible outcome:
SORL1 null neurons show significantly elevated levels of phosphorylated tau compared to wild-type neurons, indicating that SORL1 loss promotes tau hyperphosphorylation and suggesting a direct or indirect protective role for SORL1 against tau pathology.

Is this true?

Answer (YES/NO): YES